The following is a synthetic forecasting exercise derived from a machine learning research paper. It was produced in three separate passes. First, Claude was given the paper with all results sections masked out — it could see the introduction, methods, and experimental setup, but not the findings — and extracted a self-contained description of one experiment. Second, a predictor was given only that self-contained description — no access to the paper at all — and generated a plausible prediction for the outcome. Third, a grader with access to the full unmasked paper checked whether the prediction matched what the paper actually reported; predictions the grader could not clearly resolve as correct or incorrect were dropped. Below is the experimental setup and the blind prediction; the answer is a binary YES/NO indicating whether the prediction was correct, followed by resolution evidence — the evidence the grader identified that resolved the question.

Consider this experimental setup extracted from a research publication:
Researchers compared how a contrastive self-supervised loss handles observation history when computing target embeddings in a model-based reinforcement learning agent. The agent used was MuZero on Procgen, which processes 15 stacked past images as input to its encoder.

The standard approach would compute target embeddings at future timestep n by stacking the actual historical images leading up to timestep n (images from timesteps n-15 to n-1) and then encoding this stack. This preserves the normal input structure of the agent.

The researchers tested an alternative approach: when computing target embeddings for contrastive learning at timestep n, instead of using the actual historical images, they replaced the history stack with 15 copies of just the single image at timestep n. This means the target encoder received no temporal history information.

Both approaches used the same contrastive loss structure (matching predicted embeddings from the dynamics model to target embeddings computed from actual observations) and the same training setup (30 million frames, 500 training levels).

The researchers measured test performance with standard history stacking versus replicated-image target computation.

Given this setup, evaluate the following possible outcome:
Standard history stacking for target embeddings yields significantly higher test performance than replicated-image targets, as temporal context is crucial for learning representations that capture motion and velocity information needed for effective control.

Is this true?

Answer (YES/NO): NO